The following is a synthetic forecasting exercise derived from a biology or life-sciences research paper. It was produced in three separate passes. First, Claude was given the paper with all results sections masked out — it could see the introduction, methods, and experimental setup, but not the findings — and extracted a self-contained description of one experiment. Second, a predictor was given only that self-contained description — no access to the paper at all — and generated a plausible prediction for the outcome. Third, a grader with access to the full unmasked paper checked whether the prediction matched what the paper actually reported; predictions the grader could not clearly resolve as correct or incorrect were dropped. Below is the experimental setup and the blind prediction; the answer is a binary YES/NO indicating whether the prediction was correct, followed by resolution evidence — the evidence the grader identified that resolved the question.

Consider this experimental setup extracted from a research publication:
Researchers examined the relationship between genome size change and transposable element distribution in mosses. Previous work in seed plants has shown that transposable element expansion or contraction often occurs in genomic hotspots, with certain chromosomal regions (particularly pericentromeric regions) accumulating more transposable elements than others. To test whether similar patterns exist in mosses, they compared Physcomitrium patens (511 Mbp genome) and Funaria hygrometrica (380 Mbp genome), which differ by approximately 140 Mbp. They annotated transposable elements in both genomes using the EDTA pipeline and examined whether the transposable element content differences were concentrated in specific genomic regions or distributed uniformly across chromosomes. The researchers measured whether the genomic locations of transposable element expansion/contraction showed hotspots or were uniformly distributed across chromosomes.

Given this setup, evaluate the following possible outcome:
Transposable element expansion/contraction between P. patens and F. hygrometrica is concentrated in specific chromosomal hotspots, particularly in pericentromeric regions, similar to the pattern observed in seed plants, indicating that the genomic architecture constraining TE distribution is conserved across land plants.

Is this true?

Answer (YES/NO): NO